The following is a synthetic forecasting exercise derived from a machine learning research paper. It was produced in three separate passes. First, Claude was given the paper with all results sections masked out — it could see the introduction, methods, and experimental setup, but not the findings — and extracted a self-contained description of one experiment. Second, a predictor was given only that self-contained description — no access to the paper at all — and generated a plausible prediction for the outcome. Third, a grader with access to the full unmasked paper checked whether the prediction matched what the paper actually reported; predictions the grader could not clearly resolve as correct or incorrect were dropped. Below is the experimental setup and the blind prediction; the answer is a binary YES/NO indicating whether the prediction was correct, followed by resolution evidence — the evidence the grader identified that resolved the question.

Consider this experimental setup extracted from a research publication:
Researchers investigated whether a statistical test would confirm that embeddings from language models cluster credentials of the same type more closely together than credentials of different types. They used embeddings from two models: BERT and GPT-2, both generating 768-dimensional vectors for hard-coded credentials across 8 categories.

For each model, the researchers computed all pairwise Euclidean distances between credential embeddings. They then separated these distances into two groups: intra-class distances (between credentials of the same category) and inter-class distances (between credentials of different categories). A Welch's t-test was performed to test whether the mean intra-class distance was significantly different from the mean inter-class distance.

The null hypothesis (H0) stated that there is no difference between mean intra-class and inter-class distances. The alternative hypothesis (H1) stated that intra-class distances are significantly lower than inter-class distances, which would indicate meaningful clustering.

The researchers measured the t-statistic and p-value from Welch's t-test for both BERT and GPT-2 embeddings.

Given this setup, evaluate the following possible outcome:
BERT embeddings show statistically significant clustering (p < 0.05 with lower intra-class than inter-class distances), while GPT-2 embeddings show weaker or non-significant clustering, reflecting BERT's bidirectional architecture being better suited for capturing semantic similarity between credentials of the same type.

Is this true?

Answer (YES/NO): NO